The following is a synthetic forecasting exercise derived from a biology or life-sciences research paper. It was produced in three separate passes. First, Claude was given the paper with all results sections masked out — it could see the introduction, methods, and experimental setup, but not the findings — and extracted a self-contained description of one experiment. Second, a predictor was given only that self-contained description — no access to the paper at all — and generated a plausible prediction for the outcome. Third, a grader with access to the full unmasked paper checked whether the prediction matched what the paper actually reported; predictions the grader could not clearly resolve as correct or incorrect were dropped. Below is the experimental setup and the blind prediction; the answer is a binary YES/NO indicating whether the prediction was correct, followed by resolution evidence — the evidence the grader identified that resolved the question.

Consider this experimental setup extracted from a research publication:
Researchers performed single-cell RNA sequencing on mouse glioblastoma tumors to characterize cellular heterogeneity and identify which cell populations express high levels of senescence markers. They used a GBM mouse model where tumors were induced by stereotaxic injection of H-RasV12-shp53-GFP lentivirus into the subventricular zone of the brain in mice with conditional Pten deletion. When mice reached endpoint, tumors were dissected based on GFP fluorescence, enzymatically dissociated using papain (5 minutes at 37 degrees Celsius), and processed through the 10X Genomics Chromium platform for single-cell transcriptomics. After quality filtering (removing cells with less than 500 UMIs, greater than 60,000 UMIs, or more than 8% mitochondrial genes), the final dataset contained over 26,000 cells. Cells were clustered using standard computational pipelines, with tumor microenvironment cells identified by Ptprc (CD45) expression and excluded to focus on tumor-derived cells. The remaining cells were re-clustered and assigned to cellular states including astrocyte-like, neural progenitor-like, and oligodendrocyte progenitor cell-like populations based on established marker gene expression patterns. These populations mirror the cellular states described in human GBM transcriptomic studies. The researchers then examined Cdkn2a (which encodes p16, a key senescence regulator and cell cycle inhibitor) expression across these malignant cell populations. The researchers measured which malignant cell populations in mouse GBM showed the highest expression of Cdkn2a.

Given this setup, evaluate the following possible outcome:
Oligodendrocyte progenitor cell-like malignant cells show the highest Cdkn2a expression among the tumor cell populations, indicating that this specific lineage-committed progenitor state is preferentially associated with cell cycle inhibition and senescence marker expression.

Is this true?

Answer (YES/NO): NO